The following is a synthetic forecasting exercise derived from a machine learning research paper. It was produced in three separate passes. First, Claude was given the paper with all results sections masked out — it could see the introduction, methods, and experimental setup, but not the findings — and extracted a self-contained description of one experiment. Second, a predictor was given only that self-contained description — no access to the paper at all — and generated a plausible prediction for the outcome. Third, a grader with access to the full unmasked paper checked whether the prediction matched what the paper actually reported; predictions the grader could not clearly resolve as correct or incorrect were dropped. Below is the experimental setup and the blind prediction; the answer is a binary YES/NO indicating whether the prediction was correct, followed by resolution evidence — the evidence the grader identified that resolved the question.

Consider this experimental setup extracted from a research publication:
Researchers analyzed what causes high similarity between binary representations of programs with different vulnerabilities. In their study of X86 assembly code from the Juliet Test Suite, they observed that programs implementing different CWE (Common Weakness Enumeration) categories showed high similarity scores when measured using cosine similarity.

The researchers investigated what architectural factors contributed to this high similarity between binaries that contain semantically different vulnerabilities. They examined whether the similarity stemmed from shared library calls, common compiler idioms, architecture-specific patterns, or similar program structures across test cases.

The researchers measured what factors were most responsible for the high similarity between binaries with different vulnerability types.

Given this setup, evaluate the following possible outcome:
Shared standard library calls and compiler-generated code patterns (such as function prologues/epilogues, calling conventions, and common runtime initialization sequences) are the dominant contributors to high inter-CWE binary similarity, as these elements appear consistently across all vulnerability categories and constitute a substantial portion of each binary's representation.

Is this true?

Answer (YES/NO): NO